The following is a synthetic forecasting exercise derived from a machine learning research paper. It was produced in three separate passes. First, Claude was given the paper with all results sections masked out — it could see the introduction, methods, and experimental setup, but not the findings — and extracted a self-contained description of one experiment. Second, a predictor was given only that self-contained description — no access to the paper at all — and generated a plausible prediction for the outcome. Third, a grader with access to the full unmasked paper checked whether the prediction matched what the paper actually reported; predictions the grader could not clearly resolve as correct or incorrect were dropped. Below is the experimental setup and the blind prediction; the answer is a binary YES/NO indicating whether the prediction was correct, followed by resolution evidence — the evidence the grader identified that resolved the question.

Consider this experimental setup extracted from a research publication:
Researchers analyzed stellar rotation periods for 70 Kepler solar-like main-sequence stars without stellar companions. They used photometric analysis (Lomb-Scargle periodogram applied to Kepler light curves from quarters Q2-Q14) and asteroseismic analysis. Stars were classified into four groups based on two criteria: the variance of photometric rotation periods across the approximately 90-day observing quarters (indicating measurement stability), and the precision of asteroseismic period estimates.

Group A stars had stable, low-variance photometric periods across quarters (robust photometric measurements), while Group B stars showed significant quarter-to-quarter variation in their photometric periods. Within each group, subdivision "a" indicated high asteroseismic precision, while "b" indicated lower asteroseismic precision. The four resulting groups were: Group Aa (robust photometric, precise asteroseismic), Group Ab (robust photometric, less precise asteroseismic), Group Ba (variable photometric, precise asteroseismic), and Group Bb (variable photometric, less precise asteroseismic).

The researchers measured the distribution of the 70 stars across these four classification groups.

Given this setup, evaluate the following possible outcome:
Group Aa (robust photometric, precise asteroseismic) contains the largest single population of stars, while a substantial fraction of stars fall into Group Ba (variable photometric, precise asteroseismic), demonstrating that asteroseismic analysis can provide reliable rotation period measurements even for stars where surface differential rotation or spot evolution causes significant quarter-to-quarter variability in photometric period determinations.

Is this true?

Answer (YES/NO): NO